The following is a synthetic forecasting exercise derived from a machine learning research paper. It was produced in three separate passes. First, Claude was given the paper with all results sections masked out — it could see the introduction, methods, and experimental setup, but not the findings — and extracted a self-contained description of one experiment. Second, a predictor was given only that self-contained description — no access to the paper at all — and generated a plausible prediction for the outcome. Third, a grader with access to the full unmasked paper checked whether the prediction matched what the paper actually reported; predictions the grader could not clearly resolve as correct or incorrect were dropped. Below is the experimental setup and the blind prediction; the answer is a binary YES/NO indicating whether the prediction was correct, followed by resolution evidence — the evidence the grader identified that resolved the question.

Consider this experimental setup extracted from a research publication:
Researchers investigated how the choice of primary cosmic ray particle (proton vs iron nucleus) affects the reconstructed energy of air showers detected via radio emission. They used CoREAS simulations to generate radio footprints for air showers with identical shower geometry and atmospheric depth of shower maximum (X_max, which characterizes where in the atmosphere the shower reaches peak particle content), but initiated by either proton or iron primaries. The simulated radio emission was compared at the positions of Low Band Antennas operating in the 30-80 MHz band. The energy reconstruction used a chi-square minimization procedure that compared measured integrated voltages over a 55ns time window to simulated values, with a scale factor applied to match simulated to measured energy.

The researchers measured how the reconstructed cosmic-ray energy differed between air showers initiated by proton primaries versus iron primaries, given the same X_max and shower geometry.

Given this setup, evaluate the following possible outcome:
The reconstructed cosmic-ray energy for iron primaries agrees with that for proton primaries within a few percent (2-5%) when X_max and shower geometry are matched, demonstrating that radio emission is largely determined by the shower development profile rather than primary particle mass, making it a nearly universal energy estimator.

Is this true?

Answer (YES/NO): NO